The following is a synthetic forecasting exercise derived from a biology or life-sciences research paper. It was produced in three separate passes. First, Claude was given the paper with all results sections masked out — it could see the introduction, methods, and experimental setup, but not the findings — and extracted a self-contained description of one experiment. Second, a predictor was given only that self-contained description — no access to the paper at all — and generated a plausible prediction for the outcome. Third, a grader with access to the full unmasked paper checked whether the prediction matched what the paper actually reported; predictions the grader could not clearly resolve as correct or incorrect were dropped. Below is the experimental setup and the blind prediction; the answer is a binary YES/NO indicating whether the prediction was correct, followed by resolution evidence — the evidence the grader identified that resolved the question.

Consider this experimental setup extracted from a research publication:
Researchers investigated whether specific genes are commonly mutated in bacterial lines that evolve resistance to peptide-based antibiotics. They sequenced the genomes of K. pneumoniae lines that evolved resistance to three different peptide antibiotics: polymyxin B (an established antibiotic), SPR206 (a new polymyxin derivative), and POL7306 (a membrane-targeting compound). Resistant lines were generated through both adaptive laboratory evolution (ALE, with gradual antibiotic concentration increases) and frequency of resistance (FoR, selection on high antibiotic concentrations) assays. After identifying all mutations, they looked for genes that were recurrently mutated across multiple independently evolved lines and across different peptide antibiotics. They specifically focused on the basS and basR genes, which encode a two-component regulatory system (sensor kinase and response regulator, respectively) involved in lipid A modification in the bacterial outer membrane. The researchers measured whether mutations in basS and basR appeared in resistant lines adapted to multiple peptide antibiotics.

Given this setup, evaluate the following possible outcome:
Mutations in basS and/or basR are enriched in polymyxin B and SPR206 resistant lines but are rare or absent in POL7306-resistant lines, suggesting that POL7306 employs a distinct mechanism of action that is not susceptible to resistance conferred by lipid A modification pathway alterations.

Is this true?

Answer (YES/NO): NO